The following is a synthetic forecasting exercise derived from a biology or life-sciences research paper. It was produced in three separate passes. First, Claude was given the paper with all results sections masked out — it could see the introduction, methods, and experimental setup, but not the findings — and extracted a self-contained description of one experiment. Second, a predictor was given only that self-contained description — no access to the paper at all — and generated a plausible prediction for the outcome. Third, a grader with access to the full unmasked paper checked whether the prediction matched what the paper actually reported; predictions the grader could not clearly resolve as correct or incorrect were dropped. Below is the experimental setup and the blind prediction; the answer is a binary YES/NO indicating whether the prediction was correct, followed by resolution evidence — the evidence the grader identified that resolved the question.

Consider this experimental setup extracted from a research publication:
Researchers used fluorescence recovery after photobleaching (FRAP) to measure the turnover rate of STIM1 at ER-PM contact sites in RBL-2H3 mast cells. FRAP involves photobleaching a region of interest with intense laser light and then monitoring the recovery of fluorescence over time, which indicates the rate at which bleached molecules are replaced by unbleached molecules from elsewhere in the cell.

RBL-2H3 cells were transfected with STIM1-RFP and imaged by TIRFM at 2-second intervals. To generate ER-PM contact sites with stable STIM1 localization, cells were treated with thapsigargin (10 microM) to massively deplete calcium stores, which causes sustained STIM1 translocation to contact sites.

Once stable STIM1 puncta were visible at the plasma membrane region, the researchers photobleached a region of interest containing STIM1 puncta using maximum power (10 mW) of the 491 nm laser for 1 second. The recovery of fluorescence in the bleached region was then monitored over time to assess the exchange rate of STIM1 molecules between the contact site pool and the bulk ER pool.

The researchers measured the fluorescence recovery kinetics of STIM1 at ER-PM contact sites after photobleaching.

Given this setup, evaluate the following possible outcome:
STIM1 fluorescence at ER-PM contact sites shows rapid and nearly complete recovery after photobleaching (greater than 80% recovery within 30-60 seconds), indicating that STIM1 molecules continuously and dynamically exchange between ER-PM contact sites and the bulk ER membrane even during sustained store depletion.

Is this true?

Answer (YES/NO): YES